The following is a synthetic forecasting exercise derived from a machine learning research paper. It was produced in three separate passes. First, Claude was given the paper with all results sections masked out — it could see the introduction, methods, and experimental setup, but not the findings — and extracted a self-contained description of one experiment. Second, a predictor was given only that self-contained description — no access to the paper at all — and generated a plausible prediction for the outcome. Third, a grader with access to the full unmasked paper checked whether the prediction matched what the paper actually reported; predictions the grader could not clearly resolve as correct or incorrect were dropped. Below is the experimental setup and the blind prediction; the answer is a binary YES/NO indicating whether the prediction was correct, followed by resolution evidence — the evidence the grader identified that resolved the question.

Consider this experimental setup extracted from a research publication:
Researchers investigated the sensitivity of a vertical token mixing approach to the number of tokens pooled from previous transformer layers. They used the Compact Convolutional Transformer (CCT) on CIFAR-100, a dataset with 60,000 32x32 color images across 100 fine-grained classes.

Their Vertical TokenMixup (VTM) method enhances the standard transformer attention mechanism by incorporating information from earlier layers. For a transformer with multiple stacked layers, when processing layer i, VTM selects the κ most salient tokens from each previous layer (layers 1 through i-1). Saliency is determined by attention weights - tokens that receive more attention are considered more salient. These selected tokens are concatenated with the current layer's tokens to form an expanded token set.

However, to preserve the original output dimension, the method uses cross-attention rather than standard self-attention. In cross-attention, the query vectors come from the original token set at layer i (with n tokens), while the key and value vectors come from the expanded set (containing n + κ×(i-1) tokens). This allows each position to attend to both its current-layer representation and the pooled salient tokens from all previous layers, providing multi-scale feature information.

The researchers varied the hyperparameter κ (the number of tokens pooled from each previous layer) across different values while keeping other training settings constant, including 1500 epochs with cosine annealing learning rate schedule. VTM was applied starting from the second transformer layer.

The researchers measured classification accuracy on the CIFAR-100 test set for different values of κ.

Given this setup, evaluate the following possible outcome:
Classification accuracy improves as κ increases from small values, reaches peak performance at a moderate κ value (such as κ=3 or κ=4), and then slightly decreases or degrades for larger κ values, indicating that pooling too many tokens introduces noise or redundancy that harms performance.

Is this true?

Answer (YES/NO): NO